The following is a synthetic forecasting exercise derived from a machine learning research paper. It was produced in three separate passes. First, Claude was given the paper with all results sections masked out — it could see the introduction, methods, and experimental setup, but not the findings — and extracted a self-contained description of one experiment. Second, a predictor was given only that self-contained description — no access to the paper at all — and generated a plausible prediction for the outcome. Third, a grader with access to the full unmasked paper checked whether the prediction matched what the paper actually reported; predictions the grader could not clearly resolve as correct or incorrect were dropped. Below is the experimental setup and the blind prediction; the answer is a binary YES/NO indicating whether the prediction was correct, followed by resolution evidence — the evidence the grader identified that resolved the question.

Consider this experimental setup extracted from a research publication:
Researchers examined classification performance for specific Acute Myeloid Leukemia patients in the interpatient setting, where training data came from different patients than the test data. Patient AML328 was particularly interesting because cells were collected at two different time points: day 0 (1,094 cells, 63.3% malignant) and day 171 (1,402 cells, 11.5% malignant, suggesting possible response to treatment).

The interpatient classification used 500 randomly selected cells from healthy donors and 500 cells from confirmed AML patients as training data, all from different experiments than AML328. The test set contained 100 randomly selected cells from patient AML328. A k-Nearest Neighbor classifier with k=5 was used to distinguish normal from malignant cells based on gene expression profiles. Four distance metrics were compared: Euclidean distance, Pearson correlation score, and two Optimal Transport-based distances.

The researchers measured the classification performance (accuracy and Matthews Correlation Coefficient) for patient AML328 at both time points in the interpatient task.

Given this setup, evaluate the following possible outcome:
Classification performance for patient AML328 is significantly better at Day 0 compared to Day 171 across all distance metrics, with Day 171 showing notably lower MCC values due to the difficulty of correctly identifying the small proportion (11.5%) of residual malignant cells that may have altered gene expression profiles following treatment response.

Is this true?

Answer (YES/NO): NO